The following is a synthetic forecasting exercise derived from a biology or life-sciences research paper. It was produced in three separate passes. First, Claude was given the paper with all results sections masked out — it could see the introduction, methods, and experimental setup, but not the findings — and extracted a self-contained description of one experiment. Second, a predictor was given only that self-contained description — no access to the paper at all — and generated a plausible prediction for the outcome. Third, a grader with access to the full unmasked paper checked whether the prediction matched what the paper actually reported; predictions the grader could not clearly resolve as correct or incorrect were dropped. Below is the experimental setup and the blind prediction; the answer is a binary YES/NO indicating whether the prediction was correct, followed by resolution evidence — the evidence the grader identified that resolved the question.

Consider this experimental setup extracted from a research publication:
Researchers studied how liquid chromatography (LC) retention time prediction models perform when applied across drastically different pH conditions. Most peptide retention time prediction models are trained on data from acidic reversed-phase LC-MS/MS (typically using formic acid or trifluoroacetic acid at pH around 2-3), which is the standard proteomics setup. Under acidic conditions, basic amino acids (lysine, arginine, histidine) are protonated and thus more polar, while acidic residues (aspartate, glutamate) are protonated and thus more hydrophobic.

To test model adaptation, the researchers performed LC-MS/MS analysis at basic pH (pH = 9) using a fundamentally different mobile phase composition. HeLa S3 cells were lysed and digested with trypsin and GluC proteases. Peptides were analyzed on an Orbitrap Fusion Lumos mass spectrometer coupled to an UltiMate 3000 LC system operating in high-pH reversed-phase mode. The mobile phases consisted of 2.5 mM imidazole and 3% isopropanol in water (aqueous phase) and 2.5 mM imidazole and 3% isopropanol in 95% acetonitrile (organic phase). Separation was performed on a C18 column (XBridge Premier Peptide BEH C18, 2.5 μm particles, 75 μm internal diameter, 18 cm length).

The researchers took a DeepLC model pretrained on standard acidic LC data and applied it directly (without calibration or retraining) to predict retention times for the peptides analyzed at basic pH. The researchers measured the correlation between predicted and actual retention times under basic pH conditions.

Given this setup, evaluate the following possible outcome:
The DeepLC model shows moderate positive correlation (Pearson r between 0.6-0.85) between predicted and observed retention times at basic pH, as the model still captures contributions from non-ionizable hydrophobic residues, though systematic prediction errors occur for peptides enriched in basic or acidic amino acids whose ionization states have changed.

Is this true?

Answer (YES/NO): NO